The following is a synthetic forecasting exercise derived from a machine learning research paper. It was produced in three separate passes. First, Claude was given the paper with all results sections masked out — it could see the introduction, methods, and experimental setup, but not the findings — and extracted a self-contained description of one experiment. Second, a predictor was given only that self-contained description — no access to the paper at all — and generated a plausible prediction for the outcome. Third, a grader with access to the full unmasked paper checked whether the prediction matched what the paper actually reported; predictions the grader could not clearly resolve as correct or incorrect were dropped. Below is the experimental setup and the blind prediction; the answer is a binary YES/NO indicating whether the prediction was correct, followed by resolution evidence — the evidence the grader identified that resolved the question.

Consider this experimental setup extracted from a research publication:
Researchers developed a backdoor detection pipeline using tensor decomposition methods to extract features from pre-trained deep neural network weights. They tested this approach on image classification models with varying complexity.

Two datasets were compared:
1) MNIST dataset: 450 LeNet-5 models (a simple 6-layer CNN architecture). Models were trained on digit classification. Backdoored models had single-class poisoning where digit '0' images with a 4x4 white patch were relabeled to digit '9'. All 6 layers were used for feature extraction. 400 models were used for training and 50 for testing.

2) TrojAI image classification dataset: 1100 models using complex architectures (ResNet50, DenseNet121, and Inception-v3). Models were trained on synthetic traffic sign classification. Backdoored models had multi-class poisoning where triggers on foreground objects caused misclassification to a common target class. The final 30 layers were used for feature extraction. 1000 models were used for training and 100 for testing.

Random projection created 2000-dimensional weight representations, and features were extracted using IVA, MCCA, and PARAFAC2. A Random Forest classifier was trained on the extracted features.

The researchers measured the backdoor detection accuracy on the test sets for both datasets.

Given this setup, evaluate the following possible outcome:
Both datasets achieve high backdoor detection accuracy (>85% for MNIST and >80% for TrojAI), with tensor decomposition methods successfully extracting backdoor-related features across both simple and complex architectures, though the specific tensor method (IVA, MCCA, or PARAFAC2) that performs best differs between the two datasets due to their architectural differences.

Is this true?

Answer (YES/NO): NO